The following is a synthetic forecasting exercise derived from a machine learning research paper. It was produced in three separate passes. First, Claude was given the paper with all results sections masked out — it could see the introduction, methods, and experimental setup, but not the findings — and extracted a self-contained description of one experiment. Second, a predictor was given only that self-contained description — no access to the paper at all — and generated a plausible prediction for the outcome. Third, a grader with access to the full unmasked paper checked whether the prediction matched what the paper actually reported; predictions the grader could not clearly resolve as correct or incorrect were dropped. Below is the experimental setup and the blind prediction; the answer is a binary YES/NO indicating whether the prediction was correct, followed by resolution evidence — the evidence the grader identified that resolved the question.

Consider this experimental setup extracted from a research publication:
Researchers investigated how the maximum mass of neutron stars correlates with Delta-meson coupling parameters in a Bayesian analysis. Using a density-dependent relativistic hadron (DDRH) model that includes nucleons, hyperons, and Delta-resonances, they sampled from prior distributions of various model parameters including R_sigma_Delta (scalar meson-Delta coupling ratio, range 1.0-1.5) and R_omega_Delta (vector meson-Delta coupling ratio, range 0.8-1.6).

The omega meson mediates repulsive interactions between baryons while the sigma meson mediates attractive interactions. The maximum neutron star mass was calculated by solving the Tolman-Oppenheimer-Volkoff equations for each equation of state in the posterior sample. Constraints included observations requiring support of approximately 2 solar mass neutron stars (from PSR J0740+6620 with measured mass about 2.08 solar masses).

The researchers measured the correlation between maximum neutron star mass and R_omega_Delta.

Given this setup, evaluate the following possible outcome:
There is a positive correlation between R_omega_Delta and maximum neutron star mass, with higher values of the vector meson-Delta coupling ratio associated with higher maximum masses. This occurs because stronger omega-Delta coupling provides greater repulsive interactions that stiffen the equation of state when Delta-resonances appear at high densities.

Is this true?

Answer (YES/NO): NO